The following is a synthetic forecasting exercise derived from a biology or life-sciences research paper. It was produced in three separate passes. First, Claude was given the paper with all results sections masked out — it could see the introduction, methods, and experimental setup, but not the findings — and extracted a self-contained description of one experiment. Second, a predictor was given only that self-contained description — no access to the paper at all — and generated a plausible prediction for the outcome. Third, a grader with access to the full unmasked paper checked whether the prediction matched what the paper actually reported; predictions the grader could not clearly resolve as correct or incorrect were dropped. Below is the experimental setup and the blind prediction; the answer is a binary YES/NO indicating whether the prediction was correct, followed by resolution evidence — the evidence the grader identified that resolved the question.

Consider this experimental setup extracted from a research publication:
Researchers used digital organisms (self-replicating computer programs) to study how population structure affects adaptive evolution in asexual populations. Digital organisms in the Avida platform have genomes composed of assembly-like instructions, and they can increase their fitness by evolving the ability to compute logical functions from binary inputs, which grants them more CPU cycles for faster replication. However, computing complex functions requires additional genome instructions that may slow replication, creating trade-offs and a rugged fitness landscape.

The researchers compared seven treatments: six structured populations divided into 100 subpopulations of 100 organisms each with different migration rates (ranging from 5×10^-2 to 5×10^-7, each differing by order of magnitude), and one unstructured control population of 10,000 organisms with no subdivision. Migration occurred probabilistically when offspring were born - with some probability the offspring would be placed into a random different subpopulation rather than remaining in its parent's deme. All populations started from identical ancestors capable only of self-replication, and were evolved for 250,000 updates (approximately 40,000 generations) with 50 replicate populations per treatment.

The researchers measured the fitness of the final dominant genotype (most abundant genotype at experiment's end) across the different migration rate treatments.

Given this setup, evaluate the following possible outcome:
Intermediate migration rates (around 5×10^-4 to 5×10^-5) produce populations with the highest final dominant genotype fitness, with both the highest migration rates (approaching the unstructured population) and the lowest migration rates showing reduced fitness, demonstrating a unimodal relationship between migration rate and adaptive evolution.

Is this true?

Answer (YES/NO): YES